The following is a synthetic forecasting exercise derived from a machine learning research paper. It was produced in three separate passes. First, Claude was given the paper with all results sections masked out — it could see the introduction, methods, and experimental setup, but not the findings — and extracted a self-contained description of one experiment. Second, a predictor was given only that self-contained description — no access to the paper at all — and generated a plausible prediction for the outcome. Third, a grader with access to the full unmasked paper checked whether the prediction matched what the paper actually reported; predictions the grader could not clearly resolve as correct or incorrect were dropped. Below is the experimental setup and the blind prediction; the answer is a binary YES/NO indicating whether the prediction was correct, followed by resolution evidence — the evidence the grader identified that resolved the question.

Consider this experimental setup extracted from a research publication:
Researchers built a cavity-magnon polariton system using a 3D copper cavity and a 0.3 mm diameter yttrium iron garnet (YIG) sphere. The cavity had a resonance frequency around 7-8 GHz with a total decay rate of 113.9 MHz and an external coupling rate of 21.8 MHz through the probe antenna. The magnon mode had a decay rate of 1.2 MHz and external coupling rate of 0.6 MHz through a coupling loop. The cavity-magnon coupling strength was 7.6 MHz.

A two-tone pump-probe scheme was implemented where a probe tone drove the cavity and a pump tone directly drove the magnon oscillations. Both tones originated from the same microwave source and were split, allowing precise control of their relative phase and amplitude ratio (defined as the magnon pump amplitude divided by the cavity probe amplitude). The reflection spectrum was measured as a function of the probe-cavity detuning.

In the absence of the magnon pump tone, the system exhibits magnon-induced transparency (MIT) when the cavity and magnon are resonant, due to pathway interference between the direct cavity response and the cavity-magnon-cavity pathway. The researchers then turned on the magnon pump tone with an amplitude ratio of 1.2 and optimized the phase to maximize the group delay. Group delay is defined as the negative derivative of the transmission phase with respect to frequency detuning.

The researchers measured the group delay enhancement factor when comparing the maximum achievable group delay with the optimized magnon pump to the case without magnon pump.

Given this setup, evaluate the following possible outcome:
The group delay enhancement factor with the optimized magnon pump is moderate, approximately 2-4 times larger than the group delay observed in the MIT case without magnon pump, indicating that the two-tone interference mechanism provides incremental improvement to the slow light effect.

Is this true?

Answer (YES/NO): NO